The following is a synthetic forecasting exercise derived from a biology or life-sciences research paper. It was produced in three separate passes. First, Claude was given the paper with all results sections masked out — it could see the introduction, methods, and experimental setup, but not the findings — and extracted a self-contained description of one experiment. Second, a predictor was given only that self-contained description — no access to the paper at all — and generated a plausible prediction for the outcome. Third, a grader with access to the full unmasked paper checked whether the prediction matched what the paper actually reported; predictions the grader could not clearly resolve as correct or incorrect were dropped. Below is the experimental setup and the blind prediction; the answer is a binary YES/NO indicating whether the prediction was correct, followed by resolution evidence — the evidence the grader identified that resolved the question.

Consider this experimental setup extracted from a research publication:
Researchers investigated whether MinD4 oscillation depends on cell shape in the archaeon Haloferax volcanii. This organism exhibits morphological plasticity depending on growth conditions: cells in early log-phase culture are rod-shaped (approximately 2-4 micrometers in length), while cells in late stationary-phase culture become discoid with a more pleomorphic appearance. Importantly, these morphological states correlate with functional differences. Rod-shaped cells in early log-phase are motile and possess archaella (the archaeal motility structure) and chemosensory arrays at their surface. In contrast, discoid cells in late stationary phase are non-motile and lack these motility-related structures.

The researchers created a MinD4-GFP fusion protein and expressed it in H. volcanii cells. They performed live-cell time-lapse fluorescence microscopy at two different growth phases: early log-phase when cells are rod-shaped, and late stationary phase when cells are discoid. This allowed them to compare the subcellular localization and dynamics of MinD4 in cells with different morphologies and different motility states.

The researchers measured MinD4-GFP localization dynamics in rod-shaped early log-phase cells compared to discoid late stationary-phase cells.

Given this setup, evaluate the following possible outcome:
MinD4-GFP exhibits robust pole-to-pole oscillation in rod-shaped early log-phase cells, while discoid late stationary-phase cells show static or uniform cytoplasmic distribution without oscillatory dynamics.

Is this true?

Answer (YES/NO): NO